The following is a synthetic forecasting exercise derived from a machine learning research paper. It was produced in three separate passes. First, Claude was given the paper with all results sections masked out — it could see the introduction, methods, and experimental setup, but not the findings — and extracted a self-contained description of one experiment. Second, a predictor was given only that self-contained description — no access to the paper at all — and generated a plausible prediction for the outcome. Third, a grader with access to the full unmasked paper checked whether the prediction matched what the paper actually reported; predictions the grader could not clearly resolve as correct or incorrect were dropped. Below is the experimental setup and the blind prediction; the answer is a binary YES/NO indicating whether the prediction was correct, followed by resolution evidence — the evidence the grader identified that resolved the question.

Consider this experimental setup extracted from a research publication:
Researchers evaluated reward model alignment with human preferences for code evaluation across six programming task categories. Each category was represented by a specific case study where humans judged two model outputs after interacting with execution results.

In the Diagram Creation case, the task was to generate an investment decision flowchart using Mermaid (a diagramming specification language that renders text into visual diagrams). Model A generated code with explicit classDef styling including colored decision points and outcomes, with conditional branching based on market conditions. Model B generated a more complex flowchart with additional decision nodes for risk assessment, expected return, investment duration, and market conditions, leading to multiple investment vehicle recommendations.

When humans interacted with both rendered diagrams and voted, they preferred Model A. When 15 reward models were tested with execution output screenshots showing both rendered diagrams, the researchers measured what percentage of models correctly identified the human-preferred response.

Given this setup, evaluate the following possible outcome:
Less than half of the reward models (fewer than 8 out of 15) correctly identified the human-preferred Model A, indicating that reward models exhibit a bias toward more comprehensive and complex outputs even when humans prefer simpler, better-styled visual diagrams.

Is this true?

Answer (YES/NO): NO